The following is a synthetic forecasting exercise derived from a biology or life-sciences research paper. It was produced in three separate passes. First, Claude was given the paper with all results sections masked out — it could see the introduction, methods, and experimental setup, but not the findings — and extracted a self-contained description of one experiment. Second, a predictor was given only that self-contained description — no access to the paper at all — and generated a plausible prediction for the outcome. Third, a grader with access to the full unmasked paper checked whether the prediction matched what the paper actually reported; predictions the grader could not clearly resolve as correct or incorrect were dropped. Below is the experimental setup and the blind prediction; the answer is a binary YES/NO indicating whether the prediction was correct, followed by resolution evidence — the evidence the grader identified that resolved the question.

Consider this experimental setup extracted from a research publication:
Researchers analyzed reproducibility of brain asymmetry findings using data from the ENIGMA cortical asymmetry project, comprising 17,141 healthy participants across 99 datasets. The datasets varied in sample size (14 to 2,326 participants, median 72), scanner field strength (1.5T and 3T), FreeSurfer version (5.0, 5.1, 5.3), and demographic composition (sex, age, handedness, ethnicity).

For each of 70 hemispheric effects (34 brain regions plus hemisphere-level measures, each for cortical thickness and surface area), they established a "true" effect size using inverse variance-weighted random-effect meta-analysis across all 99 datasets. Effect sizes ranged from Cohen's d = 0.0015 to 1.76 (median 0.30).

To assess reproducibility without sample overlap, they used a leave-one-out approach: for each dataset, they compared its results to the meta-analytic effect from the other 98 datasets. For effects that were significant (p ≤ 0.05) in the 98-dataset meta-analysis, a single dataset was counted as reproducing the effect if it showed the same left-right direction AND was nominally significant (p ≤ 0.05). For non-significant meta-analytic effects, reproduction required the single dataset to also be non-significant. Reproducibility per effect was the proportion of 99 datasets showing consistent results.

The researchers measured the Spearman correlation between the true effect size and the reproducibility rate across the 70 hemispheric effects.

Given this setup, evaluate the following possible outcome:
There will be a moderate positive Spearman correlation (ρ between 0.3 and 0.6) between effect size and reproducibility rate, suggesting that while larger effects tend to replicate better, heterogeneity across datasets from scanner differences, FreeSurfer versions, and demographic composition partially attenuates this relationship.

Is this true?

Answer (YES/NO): NO